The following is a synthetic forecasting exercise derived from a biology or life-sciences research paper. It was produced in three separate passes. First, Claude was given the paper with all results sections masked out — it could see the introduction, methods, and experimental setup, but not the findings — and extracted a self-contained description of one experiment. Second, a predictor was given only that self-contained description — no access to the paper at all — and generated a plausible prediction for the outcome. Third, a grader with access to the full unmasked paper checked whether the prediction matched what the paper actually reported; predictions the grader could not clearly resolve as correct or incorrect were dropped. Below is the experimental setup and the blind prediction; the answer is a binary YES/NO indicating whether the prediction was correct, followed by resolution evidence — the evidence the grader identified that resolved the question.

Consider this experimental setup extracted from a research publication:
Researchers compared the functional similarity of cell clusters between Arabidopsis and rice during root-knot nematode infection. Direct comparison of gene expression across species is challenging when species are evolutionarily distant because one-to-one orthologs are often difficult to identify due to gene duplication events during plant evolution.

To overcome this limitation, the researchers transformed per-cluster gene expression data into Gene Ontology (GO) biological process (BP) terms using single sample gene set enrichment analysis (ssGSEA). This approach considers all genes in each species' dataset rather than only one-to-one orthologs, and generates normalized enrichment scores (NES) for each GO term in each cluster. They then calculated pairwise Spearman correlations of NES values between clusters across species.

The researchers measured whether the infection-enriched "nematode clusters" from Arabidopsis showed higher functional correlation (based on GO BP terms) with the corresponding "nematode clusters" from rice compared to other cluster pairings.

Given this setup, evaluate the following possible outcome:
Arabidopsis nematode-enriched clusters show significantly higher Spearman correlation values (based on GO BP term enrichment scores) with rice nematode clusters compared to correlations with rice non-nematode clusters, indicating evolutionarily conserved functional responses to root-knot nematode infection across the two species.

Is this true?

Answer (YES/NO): YES